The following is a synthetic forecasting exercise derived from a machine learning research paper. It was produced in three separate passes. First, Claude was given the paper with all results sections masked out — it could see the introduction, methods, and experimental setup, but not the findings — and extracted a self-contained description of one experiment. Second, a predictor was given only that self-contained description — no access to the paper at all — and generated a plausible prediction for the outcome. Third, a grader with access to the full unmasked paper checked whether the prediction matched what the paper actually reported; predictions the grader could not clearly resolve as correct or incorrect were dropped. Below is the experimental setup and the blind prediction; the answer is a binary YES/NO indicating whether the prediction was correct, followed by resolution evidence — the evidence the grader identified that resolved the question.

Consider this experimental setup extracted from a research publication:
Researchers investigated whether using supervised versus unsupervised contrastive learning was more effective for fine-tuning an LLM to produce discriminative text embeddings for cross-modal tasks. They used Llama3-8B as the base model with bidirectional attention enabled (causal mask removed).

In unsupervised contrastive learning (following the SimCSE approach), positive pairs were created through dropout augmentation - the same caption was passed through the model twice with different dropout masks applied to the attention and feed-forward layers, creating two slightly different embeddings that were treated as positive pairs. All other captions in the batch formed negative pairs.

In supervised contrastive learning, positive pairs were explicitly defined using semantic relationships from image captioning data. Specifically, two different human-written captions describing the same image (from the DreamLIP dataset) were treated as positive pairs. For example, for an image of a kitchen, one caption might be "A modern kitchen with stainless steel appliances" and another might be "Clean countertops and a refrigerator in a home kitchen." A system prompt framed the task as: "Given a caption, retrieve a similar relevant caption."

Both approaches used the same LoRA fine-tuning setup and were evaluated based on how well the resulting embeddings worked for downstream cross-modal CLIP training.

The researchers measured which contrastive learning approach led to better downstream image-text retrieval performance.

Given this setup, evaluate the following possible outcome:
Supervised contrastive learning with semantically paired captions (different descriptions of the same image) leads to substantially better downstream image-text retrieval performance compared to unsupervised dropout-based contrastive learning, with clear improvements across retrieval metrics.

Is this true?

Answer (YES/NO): YES